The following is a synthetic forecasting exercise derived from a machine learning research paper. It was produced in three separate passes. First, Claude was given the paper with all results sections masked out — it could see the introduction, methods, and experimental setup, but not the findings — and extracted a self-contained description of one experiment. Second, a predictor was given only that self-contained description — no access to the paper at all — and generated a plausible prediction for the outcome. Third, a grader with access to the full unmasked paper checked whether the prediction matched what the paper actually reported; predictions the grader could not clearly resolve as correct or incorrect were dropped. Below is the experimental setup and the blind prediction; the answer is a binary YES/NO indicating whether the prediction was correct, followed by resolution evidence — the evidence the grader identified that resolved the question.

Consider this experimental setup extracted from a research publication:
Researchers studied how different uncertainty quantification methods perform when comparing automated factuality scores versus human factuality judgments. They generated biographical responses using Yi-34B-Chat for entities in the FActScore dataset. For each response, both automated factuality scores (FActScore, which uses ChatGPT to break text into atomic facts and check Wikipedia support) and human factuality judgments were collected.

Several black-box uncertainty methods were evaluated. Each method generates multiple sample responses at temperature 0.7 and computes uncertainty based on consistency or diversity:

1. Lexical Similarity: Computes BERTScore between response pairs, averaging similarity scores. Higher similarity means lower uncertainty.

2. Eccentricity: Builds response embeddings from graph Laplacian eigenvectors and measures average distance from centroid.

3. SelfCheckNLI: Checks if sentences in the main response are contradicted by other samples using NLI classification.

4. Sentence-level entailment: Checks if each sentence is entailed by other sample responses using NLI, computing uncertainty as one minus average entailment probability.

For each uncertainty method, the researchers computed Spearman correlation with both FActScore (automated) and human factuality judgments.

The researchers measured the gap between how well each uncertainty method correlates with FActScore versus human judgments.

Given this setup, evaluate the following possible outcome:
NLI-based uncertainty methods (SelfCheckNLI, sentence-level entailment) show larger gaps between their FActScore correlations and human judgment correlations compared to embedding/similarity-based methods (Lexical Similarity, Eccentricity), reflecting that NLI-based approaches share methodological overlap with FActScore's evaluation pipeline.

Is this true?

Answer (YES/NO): NO